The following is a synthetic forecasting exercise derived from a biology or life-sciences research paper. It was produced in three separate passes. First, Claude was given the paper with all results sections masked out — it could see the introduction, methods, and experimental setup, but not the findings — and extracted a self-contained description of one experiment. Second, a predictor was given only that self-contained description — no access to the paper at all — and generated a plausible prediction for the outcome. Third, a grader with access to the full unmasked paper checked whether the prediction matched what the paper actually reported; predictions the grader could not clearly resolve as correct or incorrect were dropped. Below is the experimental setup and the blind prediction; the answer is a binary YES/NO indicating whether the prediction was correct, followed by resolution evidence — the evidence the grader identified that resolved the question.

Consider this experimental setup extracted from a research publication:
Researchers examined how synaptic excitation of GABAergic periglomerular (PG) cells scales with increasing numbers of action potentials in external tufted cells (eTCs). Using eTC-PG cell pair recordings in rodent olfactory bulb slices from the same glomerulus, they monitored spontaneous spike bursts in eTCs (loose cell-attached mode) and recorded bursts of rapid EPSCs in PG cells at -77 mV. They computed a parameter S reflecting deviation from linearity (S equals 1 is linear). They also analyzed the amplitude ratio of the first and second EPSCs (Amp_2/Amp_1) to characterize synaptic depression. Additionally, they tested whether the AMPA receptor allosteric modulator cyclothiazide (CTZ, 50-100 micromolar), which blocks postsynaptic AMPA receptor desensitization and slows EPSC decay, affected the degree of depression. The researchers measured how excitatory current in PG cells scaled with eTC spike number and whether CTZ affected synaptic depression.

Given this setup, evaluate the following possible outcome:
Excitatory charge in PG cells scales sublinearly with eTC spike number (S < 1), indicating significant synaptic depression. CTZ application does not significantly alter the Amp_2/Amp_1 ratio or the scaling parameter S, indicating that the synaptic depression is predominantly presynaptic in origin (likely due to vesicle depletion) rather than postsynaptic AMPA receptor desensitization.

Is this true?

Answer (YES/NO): YES